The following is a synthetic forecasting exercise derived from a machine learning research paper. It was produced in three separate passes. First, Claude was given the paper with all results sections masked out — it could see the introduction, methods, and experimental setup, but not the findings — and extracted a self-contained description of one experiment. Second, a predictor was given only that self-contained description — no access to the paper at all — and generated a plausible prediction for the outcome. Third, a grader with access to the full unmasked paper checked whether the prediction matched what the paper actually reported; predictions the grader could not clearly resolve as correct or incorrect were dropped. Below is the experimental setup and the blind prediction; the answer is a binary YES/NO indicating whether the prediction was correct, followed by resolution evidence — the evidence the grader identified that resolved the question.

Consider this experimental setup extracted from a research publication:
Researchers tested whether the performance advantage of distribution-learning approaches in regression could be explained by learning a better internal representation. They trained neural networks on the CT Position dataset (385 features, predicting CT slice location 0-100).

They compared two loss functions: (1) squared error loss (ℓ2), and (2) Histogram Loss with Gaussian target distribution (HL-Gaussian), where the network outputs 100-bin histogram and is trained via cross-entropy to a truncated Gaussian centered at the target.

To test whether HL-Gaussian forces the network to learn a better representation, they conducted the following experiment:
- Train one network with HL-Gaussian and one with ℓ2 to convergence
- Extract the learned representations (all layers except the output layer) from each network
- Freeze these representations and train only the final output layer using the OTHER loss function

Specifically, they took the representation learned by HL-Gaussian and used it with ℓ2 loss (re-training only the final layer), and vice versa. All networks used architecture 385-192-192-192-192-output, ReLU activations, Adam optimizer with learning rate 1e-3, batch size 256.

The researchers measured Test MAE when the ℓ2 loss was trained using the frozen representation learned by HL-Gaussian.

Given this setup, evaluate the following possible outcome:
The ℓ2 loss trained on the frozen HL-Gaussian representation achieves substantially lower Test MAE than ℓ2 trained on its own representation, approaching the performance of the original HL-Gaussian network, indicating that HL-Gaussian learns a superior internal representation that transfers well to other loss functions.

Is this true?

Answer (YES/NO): NO